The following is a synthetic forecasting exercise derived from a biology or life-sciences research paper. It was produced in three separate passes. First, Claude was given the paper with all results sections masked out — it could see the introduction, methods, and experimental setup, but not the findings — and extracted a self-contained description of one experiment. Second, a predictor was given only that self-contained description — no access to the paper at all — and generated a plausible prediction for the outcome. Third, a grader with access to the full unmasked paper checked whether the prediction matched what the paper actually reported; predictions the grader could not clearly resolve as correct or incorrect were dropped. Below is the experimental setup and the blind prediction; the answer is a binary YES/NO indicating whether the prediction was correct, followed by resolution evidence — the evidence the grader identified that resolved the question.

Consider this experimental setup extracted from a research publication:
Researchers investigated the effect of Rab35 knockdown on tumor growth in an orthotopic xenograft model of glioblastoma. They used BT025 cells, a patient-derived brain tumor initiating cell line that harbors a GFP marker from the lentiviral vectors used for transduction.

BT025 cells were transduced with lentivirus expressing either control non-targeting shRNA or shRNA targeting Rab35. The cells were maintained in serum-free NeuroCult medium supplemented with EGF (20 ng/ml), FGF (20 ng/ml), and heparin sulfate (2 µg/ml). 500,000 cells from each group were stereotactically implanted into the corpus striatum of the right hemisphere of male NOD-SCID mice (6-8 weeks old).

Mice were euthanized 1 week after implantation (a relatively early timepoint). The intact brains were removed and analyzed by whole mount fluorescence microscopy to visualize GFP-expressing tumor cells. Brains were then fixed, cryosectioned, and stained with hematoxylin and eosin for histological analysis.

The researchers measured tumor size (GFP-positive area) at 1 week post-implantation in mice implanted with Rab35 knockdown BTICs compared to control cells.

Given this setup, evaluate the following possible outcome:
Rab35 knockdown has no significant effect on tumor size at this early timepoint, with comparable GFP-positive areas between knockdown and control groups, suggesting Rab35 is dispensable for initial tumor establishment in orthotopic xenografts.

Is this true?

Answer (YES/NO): NO